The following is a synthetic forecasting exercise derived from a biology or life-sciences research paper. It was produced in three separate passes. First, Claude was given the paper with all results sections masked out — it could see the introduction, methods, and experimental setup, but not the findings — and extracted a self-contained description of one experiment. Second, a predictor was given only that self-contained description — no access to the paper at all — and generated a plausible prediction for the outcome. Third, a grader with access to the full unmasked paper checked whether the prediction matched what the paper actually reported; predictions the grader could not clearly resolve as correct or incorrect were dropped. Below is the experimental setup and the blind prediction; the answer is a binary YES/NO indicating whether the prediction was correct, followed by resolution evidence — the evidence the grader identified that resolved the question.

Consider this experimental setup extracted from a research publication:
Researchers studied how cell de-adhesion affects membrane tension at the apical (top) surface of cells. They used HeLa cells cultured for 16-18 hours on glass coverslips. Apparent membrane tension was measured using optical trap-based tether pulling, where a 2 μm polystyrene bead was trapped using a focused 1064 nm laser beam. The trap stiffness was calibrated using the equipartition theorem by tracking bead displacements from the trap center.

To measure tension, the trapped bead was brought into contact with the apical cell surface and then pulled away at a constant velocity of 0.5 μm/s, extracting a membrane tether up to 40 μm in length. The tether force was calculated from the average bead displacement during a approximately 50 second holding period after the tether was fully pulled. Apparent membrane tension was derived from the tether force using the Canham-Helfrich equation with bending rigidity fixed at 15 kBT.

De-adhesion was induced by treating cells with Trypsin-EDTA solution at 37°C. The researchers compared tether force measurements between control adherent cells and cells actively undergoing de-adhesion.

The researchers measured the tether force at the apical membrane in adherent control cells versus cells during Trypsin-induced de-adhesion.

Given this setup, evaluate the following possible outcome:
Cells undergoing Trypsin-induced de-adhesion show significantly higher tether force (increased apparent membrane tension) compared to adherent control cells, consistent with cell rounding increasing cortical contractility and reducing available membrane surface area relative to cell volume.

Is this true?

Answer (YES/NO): NO